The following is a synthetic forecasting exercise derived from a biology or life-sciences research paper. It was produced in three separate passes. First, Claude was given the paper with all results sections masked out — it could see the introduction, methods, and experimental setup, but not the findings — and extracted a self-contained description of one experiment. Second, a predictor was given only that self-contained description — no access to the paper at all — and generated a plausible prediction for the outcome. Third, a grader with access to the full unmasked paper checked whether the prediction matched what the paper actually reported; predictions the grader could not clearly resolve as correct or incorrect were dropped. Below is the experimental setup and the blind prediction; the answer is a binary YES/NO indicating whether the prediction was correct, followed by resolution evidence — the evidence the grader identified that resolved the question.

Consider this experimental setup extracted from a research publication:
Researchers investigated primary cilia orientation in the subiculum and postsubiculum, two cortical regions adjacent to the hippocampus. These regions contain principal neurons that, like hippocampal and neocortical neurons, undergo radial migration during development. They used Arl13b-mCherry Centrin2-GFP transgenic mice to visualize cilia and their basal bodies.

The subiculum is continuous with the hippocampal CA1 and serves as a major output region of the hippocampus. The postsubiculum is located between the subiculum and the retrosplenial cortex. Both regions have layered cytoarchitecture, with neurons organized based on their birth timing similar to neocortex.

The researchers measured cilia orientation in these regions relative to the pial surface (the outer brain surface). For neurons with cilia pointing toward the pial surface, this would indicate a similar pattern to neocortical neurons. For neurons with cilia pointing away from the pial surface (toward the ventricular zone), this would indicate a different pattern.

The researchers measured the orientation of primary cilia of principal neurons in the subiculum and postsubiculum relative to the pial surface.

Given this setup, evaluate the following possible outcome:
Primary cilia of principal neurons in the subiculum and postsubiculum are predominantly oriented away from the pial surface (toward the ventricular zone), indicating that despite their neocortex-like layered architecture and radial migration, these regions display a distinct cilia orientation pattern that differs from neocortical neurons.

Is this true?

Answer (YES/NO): NO